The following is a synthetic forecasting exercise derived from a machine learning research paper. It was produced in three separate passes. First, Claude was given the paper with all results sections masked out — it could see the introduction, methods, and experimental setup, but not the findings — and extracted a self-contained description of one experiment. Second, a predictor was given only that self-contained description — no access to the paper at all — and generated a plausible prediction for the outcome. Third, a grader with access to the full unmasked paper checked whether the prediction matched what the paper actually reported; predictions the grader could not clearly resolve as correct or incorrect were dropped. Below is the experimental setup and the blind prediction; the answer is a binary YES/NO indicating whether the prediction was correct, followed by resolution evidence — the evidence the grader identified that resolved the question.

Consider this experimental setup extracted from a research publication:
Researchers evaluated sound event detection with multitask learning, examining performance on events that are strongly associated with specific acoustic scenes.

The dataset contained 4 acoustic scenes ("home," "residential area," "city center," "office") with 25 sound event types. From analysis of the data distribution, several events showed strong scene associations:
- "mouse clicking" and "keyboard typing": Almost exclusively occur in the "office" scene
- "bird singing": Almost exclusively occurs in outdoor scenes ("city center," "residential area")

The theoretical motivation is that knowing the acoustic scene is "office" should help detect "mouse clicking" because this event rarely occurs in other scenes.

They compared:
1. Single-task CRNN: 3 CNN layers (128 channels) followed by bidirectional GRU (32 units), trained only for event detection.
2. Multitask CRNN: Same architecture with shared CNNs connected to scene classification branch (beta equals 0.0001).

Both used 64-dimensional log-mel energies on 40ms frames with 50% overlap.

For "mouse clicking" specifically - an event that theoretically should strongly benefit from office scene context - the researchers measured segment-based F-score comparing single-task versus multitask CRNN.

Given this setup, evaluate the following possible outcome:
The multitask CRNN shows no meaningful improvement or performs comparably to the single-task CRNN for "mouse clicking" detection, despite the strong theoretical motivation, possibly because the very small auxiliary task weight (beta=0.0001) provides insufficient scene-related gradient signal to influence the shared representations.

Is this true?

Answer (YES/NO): NO